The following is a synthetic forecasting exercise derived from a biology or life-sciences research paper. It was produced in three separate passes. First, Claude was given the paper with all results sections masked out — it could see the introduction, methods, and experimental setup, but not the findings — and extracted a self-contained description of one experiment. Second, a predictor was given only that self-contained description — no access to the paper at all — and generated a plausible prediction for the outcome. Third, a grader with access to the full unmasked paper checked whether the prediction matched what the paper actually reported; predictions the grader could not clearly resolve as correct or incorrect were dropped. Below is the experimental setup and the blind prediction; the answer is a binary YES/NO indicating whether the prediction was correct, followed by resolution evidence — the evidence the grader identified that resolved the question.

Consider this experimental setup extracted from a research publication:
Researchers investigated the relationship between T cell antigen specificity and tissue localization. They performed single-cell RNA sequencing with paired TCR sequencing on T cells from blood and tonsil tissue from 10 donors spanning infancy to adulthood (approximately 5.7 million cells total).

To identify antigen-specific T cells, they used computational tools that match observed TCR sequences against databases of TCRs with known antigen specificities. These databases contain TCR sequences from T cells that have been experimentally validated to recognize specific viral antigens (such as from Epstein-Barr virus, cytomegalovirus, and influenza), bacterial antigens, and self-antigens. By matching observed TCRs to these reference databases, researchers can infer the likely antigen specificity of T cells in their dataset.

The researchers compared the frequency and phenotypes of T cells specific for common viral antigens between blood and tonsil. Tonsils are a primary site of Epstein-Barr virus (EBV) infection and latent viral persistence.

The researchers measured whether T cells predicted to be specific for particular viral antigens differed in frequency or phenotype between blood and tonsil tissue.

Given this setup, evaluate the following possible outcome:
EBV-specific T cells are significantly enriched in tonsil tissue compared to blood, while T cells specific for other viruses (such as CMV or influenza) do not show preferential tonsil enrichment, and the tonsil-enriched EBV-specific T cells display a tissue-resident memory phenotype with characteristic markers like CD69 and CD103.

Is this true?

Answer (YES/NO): NO